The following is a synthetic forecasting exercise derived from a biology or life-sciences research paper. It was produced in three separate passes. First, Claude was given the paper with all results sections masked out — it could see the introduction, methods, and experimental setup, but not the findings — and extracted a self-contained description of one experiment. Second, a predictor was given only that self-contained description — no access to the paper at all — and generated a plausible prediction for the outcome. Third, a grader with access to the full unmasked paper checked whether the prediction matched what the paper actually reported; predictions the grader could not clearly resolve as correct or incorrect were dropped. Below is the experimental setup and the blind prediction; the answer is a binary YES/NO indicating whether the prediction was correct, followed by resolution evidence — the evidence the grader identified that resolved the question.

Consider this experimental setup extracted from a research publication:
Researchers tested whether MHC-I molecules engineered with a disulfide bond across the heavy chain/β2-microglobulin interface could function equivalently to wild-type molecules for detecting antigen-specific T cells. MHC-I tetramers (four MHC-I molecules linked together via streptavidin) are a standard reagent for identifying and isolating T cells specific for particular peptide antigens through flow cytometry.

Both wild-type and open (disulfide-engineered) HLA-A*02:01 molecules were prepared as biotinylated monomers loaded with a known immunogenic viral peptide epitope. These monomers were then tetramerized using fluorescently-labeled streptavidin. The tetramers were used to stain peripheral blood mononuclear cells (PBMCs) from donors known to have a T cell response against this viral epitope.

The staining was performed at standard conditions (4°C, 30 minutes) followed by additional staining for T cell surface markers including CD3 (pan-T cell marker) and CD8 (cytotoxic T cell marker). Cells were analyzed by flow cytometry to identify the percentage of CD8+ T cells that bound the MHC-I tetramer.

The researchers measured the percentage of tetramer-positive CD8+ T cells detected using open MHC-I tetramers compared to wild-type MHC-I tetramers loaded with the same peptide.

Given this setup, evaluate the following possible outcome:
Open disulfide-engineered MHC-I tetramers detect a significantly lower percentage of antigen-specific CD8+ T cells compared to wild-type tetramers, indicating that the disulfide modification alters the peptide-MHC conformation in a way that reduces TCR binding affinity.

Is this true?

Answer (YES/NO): NO